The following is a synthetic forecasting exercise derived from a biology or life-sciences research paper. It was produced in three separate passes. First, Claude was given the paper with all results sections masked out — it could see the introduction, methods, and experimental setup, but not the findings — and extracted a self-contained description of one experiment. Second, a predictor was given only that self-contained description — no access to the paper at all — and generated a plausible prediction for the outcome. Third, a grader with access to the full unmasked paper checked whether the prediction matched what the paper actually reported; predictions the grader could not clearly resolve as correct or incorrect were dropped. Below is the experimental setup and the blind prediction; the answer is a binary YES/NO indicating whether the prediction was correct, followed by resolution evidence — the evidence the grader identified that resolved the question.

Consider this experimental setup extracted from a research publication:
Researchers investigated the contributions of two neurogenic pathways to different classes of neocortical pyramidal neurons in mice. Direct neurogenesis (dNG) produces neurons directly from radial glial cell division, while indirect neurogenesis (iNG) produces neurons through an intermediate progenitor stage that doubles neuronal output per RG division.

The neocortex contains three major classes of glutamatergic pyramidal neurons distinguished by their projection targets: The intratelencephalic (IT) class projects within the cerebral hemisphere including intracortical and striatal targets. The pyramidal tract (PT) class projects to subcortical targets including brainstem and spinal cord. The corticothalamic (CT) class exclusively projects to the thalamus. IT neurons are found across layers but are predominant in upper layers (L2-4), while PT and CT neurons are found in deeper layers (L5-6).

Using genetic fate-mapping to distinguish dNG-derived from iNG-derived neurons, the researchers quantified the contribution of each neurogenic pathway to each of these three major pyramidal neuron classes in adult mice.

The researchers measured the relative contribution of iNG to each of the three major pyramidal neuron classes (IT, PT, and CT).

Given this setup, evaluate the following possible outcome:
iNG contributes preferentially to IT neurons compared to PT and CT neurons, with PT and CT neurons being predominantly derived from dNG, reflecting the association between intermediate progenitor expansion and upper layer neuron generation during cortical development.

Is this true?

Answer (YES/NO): NO